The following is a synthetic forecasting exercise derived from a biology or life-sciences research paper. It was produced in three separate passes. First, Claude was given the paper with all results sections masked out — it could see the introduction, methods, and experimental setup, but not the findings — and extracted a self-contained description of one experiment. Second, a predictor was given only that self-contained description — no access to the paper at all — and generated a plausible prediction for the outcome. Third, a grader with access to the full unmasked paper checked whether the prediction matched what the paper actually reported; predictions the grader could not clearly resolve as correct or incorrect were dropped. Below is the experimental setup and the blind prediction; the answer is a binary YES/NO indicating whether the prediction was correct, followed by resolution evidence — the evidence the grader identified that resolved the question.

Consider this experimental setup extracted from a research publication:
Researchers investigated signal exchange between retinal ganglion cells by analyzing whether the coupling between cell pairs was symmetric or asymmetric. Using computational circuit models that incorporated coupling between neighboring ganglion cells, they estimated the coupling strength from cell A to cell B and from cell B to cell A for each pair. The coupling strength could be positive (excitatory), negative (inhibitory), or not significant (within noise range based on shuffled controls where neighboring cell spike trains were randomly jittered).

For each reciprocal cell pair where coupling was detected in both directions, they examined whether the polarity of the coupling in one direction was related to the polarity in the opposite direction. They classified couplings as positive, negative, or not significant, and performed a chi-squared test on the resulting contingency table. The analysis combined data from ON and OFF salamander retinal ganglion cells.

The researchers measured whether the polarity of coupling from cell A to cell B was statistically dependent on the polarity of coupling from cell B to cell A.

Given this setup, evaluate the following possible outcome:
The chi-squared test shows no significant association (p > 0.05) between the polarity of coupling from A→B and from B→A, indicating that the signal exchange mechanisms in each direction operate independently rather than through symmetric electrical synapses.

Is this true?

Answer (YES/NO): NO